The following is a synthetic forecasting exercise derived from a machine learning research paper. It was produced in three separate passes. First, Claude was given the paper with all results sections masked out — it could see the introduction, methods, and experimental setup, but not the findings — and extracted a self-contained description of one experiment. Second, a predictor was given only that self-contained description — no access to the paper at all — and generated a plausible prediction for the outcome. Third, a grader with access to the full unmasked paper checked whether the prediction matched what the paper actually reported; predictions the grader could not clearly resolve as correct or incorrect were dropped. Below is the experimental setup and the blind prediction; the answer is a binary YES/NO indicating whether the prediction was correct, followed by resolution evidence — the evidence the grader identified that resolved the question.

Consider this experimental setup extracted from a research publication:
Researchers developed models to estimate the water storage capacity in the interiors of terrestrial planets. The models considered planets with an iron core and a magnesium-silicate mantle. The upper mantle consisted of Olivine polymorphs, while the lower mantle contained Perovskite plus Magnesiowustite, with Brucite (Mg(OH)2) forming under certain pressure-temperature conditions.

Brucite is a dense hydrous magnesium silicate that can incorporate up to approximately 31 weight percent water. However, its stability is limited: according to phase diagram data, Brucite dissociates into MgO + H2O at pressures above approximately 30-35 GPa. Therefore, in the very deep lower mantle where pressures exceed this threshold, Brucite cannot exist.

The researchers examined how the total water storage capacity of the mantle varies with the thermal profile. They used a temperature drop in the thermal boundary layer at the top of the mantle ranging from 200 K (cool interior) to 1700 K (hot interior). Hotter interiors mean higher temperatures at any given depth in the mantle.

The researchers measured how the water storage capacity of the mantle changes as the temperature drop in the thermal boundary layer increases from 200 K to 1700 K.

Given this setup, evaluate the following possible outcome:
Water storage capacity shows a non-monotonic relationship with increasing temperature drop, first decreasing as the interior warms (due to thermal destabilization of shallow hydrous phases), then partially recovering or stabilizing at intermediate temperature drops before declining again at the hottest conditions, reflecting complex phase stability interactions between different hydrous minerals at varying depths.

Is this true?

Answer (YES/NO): NO